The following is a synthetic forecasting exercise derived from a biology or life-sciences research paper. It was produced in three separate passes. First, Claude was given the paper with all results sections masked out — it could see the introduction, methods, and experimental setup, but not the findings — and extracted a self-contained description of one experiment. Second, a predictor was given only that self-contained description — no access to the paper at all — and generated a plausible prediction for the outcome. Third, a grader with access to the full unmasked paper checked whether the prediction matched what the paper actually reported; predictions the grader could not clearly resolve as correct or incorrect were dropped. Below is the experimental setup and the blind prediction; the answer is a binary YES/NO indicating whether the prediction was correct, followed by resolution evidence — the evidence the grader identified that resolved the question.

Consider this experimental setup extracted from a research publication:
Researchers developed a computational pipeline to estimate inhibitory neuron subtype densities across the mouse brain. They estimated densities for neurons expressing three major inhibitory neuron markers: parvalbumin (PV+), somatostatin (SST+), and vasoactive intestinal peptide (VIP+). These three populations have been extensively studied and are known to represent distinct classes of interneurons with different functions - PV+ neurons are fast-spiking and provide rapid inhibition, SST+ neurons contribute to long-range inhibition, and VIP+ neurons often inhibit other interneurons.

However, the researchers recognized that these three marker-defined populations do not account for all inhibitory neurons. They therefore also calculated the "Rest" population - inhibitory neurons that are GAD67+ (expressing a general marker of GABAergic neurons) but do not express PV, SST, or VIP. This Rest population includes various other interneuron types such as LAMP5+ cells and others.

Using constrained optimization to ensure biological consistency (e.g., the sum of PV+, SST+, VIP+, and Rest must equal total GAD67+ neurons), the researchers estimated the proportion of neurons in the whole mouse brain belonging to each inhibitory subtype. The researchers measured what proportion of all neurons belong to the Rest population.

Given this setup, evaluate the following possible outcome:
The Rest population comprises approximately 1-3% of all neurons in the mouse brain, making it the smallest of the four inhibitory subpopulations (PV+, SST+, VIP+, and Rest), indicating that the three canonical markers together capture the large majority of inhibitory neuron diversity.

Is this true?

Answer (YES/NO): NO